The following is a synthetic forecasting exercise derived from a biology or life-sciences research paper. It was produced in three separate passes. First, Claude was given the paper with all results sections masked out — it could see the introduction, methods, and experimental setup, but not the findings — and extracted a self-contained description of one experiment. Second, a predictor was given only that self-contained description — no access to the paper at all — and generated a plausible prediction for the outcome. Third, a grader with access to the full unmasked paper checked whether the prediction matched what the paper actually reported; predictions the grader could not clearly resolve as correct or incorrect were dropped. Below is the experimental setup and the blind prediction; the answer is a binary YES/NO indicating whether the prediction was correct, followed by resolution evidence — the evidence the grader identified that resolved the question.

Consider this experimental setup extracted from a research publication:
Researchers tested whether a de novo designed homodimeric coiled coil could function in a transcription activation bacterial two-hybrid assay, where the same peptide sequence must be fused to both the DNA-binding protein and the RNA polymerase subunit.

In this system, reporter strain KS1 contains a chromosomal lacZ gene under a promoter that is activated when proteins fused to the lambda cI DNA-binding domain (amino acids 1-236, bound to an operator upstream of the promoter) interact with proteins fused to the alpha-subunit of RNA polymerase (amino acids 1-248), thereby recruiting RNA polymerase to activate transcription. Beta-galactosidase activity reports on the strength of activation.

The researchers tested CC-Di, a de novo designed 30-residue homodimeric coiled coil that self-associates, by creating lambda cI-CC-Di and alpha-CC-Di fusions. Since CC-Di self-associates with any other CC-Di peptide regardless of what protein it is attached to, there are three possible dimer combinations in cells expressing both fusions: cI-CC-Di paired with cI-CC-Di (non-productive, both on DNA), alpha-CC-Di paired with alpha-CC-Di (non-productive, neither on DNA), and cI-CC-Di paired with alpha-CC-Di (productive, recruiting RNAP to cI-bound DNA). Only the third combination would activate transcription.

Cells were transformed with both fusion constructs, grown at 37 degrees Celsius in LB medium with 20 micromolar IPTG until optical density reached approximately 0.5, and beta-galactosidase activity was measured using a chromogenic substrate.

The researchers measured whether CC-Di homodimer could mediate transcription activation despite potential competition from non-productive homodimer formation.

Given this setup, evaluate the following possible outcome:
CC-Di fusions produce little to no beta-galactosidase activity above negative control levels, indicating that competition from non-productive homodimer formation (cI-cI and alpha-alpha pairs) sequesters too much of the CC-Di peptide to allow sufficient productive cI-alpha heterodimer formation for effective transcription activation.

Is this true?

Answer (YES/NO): YES